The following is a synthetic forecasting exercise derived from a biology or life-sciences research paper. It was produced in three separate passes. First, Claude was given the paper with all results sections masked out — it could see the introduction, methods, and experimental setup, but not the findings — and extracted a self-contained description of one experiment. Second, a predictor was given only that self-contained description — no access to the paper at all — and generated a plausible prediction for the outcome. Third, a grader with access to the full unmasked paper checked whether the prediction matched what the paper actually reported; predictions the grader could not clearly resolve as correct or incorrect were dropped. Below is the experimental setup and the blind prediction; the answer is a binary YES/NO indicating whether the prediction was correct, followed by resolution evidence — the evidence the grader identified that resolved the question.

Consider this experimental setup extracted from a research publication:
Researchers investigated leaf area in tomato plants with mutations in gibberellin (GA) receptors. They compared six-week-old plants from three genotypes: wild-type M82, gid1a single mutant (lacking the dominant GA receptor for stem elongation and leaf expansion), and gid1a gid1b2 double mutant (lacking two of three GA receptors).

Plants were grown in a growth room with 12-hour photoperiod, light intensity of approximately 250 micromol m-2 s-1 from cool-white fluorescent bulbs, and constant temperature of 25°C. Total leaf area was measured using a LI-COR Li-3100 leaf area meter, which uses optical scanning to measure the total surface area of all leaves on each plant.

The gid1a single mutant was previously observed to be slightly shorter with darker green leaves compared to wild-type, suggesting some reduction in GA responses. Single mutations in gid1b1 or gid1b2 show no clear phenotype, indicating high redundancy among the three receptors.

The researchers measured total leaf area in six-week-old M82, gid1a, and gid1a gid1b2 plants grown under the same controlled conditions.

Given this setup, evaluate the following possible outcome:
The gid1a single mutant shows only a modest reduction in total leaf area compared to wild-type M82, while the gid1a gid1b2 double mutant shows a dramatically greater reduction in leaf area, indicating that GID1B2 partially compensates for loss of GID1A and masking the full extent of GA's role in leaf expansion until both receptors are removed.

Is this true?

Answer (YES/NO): NO